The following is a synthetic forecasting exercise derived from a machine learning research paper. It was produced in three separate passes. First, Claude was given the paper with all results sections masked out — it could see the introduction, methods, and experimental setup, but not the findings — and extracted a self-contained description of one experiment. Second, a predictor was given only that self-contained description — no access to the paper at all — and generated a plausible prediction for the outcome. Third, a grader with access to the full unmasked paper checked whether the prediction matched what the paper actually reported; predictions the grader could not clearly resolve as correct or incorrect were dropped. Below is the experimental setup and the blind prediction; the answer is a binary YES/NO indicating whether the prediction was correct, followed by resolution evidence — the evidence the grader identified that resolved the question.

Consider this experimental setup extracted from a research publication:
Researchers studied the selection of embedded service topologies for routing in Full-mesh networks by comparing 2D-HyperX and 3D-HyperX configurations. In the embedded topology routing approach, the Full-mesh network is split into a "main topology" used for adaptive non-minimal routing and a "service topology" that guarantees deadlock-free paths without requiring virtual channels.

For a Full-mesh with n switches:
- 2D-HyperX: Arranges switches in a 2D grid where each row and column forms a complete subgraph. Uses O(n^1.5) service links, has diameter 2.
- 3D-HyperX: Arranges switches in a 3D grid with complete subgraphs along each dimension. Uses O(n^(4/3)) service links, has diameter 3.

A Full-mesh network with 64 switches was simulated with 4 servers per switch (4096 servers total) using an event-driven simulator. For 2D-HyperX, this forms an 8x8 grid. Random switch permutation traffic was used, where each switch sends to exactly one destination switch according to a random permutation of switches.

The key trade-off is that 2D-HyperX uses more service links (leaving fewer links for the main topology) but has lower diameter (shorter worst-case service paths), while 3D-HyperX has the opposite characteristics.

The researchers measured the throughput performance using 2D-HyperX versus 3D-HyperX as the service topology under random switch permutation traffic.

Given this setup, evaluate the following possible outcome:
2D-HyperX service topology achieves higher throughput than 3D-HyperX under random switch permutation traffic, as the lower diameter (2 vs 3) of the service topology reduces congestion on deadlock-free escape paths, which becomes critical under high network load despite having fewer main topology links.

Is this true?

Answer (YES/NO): NO